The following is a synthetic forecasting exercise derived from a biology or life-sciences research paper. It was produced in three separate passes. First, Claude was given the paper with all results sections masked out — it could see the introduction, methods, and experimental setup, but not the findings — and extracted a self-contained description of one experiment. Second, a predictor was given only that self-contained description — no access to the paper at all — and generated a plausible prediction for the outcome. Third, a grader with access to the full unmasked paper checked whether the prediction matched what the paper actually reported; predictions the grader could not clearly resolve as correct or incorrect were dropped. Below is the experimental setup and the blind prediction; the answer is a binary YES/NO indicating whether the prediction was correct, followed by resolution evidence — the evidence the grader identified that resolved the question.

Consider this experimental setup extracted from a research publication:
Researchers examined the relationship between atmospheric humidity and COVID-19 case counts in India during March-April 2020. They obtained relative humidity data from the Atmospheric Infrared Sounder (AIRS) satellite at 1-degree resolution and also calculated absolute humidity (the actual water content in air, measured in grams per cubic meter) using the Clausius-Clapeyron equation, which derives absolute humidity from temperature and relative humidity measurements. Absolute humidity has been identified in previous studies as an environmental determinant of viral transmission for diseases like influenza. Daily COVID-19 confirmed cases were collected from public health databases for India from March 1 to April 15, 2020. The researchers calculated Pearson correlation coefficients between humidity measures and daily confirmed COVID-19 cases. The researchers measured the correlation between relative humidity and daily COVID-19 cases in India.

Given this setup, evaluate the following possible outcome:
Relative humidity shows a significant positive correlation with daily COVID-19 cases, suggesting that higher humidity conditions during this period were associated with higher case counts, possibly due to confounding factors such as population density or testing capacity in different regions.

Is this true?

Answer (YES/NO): NO